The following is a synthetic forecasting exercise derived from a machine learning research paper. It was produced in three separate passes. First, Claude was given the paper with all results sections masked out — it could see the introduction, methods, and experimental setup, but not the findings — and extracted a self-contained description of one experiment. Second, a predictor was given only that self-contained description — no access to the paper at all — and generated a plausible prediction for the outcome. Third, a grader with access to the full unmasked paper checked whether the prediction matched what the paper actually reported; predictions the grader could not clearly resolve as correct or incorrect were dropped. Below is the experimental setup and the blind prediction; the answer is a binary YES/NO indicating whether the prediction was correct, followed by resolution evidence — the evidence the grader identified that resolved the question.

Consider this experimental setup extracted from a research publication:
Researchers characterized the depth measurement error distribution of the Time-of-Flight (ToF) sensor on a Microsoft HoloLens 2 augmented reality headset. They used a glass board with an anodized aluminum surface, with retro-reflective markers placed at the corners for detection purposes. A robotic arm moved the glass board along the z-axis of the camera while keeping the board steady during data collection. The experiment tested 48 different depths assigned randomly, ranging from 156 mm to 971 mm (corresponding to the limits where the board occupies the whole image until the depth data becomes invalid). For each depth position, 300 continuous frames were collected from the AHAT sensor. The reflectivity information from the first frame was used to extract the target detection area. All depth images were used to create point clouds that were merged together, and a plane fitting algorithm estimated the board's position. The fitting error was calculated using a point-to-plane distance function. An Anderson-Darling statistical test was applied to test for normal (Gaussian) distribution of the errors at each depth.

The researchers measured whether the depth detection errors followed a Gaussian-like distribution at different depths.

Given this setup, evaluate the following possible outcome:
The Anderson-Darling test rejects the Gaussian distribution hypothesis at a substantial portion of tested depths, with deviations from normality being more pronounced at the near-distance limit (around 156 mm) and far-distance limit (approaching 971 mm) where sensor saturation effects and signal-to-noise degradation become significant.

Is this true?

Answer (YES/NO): NO